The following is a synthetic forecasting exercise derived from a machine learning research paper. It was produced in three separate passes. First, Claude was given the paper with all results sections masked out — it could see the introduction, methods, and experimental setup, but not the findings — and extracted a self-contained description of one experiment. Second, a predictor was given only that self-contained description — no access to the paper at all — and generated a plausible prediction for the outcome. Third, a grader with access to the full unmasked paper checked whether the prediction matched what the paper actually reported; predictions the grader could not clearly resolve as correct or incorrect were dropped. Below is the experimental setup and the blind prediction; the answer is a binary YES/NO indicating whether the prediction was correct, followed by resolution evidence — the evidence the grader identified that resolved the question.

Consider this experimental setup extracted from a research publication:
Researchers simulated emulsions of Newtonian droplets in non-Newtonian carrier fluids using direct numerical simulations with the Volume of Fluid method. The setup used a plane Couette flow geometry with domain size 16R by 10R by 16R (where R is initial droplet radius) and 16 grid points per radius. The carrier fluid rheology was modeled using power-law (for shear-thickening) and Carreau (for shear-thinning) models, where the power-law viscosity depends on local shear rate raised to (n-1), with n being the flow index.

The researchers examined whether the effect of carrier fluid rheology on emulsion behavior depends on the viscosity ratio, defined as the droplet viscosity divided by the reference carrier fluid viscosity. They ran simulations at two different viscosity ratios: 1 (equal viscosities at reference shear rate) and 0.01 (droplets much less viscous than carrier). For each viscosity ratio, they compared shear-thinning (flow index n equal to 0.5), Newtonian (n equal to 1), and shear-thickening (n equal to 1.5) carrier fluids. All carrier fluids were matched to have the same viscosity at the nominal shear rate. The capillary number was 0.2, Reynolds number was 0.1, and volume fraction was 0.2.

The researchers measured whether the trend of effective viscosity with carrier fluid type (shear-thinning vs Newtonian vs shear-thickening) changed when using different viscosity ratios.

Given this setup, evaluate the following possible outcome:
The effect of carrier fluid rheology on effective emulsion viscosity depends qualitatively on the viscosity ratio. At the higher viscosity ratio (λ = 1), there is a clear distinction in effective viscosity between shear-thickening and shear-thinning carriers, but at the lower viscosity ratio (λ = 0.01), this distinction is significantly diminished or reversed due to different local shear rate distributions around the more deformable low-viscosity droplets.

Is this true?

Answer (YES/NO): NO